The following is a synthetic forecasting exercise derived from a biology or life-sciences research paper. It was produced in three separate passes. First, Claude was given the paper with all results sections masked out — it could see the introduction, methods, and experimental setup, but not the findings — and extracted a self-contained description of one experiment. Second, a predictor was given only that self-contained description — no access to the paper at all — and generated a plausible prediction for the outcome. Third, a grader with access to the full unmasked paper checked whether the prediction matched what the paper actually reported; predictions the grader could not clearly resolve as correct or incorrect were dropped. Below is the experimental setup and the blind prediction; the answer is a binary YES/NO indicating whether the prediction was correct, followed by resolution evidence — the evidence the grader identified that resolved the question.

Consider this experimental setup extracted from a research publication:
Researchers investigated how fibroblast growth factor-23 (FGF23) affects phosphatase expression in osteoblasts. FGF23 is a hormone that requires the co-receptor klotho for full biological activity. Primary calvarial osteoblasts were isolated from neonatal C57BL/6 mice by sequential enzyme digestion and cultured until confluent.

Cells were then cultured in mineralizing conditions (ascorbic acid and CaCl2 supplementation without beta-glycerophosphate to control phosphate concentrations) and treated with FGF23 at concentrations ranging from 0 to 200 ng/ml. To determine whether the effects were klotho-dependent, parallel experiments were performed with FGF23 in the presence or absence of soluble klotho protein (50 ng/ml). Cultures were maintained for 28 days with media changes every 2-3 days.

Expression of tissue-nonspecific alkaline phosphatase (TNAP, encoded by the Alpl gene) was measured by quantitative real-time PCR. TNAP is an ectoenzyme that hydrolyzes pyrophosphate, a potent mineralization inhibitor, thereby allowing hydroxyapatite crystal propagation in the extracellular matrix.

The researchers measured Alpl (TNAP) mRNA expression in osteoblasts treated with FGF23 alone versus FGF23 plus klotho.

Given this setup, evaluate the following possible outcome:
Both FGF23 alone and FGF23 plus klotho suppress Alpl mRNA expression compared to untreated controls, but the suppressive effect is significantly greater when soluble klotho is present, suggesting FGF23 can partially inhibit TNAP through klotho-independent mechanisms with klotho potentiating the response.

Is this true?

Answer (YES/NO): NO